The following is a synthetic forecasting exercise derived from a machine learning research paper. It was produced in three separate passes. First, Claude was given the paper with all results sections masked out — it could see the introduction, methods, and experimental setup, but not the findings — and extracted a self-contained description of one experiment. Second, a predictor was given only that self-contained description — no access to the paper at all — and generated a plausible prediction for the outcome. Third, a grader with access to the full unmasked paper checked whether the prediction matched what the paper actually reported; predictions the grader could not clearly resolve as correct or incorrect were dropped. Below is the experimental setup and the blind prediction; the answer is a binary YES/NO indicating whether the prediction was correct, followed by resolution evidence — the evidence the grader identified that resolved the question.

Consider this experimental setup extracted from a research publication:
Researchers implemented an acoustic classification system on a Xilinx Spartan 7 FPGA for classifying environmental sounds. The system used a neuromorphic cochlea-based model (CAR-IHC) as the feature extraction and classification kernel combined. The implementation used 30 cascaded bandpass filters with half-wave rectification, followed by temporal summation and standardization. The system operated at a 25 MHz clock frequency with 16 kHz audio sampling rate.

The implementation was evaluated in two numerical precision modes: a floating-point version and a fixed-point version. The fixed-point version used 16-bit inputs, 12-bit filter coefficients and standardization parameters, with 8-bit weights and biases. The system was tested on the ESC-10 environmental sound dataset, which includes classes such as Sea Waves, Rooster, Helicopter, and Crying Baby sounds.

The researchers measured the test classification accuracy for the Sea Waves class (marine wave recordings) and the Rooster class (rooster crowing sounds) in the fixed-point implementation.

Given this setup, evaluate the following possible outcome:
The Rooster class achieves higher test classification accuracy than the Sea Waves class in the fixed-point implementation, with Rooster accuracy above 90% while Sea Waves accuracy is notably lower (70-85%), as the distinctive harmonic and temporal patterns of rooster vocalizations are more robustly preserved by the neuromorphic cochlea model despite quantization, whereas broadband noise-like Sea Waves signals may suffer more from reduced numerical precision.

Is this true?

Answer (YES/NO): YES